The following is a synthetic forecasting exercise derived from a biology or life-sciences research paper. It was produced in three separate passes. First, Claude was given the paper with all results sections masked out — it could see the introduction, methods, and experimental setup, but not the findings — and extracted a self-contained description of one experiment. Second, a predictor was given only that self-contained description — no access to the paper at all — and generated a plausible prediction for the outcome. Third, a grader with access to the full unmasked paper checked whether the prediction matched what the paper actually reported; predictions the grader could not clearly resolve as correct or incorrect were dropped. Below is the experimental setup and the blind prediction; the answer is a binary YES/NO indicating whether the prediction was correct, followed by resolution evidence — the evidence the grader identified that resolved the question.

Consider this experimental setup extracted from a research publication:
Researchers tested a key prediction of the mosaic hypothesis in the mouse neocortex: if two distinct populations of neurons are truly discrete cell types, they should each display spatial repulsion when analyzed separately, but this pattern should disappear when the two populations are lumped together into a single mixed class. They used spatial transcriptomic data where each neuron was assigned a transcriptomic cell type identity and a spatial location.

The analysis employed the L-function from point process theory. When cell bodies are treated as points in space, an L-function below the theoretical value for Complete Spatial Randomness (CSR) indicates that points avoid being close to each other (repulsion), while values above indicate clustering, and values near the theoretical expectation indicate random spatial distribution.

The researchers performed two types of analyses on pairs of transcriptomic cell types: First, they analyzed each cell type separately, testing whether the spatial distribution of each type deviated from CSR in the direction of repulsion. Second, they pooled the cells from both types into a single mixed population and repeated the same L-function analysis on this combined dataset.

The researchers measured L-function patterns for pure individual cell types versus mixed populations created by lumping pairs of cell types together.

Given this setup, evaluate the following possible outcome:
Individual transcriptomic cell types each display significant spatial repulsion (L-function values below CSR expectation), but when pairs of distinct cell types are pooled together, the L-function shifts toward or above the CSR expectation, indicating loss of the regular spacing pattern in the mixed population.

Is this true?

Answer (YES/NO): YES